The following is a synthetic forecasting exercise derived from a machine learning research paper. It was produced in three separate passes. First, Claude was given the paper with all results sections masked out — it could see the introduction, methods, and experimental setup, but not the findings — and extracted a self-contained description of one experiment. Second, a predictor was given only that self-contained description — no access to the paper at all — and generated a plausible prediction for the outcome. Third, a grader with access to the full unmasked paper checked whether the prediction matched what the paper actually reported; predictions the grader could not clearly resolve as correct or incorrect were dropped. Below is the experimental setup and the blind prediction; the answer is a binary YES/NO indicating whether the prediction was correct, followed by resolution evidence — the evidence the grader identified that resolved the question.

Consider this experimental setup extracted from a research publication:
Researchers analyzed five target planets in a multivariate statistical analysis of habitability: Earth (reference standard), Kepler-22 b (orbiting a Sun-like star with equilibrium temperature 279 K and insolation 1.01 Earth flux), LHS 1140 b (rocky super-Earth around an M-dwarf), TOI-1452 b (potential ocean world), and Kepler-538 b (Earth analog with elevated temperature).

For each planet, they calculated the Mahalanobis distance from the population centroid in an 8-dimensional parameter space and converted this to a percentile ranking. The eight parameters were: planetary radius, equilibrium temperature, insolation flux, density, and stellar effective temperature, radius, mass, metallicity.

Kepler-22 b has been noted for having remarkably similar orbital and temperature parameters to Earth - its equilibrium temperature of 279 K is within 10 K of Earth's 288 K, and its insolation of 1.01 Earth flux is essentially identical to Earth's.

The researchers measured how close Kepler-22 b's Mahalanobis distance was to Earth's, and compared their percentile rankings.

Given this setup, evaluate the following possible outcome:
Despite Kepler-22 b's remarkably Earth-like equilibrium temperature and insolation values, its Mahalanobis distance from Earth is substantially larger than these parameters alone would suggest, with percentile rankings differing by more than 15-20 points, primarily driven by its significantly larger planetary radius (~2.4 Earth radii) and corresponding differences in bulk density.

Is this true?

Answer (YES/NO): NO